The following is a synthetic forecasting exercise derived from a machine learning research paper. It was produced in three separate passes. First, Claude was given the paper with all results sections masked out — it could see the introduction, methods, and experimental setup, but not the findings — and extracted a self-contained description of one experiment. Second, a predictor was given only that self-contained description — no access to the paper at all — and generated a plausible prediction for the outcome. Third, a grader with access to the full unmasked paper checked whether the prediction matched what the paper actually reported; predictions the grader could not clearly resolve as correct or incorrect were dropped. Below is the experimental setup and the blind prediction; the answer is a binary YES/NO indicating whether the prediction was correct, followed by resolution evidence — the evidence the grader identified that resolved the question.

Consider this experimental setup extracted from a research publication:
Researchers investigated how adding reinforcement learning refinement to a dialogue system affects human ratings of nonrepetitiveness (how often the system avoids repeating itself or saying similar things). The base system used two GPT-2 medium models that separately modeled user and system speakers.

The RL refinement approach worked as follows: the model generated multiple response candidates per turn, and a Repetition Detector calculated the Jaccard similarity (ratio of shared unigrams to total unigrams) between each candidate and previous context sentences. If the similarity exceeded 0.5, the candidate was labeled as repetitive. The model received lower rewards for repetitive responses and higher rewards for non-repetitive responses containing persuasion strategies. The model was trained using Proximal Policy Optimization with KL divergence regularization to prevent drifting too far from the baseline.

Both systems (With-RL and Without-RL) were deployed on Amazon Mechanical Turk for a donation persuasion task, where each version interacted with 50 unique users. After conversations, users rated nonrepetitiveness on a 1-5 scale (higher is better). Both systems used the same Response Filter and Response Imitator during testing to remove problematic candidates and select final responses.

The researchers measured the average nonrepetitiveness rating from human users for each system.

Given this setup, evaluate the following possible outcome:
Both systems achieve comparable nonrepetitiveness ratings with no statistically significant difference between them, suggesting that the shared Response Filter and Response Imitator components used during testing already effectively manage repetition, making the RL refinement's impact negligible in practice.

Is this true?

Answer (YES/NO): NO